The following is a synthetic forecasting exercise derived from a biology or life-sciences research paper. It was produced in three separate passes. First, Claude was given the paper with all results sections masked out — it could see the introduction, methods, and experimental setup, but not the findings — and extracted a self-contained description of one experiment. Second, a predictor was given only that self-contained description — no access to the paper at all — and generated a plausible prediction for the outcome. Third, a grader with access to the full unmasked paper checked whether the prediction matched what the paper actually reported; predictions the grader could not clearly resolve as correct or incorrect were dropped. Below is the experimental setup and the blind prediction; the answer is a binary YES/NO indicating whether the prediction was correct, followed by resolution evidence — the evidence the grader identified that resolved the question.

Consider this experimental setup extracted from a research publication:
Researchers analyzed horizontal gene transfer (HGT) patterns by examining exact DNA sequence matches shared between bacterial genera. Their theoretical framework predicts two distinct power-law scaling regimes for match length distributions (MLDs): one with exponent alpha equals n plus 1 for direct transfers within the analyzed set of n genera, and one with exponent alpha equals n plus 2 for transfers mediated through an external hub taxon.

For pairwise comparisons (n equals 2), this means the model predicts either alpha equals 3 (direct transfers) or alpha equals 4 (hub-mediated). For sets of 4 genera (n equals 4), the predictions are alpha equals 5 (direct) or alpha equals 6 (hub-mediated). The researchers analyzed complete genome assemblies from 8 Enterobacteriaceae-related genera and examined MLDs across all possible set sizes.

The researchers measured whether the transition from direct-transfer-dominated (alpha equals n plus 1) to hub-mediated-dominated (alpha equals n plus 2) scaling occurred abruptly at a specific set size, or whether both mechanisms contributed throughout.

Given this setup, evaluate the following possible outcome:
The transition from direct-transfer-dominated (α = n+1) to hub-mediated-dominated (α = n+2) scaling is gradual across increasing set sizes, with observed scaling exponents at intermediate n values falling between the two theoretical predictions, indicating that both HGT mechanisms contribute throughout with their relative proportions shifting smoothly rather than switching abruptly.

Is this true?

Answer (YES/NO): NO